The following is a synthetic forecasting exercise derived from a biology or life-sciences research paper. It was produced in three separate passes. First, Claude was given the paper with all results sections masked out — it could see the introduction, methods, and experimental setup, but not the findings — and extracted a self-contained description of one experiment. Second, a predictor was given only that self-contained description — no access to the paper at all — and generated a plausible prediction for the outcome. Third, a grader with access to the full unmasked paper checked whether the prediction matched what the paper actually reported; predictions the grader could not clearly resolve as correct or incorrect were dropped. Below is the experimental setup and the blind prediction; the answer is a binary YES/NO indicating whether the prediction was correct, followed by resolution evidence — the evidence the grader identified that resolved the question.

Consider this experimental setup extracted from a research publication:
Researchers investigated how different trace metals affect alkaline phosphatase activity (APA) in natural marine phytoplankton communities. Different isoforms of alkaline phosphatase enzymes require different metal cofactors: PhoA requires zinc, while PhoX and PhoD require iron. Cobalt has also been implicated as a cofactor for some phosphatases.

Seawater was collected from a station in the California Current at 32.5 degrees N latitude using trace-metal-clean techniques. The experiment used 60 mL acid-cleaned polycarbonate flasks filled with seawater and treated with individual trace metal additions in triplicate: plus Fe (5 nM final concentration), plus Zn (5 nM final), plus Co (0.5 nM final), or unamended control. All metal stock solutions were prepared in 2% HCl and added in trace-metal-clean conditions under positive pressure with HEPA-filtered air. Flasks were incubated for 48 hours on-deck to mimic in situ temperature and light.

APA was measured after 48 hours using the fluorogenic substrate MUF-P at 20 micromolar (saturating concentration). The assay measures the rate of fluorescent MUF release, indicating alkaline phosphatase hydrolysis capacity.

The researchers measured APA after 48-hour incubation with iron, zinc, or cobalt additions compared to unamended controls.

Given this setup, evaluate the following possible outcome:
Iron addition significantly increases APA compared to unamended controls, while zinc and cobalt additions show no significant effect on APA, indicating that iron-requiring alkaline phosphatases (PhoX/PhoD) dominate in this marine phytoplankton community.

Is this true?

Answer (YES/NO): NO